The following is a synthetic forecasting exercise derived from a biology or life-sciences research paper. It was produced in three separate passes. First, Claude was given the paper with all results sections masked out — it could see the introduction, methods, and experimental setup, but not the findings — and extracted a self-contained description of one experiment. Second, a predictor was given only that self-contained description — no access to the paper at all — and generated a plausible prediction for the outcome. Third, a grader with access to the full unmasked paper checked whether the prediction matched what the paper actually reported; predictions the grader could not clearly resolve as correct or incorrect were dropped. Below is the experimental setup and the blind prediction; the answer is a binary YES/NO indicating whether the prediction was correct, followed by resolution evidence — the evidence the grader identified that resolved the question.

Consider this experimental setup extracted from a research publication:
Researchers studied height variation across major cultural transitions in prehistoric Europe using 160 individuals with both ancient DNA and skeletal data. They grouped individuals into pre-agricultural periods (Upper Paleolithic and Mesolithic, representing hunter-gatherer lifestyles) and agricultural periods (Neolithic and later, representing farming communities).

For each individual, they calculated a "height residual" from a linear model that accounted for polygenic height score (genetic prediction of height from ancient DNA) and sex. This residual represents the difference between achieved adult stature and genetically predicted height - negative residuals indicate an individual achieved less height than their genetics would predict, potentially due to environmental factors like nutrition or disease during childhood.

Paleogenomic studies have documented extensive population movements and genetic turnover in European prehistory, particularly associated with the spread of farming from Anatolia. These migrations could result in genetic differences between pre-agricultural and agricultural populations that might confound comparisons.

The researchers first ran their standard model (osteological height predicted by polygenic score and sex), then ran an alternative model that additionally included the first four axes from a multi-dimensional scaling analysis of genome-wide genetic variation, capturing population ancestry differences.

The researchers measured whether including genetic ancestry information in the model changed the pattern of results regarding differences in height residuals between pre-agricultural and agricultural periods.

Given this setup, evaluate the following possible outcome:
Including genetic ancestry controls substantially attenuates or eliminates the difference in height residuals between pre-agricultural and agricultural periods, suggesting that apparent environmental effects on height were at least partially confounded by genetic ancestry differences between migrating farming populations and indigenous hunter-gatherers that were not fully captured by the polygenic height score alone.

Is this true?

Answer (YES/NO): YES